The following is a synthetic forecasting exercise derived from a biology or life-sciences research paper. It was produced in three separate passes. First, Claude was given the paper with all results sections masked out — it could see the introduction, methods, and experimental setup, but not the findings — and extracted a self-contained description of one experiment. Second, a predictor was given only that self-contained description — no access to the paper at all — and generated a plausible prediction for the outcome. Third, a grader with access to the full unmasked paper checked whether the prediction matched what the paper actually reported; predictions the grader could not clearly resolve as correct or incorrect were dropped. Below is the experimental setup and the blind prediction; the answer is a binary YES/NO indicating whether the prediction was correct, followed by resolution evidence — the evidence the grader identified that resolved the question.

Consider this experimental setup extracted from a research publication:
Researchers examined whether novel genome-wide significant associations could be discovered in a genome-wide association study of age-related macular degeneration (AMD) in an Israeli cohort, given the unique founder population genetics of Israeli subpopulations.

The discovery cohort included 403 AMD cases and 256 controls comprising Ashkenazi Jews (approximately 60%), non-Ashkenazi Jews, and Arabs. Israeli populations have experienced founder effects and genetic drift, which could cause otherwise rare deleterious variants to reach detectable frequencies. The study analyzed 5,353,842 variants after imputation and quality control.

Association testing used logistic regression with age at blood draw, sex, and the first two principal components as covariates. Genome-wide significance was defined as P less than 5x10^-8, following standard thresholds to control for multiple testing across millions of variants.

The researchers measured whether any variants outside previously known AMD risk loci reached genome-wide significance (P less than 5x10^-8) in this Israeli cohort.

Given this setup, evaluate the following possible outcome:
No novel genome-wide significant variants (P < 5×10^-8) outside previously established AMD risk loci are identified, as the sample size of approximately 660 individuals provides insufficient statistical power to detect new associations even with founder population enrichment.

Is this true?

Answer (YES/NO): YES